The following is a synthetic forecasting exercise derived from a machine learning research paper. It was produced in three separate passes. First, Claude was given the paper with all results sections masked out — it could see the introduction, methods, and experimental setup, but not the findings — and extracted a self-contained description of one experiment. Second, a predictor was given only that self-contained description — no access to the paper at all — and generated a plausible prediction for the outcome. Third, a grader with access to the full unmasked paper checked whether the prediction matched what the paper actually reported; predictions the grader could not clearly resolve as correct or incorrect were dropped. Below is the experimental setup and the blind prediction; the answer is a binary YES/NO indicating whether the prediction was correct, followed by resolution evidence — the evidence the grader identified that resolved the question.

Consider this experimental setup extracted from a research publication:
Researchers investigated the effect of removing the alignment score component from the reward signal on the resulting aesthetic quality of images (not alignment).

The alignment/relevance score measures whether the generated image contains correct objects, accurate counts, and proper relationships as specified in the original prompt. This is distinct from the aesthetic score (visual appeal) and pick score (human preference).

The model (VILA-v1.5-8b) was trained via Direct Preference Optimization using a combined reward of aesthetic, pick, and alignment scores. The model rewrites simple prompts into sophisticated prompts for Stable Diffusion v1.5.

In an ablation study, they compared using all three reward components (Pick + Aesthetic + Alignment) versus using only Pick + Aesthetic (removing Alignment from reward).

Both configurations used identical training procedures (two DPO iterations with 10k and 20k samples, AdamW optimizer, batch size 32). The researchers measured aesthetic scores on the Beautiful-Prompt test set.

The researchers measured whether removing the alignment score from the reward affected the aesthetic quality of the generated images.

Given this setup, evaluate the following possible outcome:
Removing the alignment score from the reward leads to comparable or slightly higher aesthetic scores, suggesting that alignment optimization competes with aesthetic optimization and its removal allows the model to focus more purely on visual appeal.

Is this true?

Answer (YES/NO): YES